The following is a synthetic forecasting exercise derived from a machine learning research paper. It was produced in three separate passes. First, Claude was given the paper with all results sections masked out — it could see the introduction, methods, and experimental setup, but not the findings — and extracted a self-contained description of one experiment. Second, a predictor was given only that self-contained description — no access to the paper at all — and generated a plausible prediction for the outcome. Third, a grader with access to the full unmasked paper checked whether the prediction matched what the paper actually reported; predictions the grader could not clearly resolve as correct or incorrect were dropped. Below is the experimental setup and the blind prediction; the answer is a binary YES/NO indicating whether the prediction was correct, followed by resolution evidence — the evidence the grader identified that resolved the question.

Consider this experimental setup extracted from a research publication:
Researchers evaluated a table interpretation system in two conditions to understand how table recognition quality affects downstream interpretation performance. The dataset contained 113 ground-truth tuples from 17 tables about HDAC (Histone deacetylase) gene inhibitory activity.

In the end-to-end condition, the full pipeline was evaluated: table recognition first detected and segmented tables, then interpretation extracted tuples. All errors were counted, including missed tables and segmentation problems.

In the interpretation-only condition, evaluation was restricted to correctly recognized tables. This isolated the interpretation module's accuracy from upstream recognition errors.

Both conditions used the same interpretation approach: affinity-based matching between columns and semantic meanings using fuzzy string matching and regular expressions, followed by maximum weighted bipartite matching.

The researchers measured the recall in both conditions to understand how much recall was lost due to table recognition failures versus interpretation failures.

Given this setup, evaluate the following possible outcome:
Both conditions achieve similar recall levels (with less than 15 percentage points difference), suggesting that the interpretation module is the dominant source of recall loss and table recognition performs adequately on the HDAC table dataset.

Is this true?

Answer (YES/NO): NO